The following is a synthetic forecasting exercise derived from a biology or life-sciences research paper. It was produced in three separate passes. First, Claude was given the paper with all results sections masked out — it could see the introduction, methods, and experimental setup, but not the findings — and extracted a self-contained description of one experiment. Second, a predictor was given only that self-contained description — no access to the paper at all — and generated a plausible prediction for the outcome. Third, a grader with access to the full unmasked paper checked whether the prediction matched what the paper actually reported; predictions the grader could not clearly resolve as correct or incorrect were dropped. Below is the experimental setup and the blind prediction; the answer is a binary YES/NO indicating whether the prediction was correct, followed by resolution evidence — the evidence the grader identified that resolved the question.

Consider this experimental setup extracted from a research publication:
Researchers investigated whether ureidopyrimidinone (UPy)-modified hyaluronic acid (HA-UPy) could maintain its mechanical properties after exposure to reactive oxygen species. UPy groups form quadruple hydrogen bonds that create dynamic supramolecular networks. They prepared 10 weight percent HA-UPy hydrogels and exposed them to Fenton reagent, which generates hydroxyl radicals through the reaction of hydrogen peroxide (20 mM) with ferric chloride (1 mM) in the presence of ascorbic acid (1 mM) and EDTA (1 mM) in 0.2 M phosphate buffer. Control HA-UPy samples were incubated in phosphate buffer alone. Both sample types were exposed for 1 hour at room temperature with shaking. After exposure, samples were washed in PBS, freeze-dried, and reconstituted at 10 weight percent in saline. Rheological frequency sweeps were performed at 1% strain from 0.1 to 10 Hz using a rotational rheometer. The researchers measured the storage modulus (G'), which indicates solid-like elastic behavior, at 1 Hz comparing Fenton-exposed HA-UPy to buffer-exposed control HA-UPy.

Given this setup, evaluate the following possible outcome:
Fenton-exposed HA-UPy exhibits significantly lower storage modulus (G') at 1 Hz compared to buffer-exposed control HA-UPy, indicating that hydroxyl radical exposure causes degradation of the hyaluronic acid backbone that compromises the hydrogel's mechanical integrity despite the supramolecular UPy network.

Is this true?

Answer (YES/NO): NO